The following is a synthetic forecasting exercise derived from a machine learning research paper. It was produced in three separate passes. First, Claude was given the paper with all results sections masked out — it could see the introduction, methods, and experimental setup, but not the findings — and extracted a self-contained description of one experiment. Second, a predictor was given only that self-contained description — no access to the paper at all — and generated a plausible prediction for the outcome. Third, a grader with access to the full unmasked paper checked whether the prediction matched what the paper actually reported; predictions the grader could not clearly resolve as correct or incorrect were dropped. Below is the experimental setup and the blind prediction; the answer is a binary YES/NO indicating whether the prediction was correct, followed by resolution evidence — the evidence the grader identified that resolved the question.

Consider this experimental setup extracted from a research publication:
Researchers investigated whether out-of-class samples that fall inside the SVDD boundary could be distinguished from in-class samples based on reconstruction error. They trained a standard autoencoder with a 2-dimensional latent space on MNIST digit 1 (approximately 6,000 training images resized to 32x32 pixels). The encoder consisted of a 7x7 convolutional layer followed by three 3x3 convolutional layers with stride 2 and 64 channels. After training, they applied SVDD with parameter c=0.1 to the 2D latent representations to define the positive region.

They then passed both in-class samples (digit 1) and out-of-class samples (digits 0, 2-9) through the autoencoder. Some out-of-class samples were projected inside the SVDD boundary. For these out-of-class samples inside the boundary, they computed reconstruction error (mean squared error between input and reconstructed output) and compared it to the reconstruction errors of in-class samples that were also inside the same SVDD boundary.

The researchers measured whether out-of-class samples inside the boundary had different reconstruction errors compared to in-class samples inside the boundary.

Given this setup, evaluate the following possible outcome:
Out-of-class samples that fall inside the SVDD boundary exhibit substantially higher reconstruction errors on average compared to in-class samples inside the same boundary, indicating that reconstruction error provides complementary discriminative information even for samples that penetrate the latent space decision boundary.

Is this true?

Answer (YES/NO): YES